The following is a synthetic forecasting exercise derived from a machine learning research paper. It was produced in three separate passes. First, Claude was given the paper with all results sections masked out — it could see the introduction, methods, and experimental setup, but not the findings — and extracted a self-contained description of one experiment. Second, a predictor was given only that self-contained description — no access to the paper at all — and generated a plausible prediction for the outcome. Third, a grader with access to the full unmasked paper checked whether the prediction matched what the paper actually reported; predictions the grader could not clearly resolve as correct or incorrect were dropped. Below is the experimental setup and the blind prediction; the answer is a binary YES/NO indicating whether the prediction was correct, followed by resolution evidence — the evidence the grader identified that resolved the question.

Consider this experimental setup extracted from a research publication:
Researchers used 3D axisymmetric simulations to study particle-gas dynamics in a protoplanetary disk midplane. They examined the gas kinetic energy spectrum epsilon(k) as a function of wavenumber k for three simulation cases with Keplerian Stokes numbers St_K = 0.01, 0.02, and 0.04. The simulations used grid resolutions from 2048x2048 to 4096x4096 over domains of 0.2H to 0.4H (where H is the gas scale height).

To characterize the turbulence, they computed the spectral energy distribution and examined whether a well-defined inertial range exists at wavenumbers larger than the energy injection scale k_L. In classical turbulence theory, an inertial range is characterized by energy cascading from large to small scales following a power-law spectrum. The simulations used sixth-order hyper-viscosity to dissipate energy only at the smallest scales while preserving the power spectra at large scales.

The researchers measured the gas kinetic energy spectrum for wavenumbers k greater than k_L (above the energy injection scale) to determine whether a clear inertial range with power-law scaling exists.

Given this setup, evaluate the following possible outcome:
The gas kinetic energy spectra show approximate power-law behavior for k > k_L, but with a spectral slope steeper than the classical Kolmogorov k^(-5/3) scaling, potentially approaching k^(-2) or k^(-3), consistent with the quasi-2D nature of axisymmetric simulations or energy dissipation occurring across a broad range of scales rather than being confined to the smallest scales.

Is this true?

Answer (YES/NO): YES